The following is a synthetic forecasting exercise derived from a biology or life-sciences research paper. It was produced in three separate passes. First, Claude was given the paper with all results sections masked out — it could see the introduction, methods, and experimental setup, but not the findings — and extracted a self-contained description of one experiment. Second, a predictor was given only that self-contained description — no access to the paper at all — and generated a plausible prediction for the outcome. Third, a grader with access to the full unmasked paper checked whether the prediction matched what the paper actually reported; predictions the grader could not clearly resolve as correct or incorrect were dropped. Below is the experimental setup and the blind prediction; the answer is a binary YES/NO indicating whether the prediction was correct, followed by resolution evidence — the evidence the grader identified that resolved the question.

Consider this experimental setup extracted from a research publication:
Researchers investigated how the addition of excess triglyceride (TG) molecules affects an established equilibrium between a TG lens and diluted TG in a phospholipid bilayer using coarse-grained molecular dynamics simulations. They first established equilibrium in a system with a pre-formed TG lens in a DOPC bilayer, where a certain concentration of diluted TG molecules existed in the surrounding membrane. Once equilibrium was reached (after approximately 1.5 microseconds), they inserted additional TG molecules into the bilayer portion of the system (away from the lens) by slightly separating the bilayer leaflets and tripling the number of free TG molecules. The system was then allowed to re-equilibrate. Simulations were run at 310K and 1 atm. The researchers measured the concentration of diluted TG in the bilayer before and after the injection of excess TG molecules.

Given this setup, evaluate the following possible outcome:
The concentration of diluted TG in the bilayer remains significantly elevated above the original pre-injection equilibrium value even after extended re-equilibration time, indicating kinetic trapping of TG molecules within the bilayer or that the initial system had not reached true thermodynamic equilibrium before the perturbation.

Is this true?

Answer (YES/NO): NO